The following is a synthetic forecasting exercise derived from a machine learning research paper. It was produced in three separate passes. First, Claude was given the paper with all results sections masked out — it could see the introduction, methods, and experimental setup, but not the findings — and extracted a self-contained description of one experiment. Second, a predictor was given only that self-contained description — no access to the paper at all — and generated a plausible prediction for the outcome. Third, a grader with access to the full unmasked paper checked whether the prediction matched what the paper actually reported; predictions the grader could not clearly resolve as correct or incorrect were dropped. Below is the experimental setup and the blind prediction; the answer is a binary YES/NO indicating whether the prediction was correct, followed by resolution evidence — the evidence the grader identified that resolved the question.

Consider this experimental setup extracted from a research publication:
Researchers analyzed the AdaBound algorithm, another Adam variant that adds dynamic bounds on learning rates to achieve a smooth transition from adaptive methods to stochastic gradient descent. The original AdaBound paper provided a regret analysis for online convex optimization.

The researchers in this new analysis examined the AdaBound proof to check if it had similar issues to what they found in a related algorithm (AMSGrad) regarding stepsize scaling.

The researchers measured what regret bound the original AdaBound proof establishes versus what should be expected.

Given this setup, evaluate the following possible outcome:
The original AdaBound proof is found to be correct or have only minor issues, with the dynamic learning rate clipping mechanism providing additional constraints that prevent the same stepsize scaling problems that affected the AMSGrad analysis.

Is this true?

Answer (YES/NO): NO